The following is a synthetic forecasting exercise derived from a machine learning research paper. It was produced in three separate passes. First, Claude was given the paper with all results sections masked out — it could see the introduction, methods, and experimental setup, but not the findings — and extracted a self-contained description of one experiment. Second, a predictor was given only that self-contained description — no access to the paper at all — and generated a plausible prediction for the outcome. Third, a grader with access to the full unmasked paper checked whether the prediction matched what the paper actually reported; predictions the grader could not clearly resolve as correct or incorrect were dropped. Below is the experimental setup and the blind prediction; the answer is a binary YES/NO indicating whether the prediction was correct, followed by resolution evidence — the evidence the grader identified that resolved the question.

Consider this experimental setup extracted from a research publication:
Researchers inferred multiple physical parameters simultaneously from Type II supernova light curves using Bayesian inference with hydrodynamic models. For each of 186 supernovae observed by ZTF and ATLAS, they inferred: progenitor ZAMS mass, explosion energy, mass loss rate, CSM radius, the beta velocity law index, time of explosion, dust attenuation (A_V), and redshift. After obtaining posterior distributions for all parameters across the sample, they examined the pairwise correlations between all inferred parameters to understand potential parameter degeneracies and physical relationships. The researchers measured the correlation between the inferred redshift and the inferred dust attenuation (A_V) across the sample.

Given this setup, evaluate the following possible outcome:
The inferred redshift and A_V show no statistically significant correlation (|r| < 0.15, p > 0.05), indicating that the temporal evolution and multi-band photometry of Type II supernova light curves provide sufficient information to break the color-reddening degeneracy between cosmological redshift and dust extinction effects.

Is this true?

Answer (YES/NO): NO